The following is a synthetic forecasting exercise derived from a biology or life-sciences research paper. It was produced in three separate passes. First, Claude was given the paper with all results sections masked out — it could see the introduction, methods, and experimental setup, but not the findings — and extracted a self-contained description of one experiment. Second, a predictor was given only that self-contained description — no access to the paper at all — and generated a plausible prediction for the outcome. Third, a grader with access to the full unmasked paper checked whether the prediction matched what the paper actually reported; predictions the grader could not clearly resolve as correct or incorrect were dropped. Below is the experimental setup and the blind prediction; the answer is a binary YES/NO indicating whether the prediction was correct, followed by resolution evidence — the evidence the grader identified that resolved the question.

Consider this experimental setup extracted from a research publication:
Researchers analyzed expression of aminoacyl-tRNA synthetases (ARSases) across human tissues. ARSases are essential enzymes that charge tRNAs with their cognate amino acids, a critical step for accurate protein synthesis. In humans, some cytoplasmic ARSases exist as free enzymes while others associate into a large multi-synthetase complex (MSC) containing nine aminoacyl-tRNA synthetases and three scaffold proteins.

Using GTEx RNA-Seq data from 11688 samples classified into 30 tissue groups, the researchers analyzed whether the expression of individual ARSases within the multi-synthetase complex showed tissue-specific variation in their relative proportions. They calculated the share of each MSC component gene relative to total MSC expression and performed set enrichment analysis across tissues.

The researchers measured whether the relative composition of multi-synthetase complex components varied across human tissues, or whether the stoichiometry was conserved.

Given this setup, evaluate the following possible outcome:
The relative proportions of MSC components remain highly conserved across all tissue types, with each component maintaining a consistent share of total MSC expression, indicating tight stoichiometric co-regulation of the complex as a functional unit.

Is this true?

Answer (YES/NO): NO